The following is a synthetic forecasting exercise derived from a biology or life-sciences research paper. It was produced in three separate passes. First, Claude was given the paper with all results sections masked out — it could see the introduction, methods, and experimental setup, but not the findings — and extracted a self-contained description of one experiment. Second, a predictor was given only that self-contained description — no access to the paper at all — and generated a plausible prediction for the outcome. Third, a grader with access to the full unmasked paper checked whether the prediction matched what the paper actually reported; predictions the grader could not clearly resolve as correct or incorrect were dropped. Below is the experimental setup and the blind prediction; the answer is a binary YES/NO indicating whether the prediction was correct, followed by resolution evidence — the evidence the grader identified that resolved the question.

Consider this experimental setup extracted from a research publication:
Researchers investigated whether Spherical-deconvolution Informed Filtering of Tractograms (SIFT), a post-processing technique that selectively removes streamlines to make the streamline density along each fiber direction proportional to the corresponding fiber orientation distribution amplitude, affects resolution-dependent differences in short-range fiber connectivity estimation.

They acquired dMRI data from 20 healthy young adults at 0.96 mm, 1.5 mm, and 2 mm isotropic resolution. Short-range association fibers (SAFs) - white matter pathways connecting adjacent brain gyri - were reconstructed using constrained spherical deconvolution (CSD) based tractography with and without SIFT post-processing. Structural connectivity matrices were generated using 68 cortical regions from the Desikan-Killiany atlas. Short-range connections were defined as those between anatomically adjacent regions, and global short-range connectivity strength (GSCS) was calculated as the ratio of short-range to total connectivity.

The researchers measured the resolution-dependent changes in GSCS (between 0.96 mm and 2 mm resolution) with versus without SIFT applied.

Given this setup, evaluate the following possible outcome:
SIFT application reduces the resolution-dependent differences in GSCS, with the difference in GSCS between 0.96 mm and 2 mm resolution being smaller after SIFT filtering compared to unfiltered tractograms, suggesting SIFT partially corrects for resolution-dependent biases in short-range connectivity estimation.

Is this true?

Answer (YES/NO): YES